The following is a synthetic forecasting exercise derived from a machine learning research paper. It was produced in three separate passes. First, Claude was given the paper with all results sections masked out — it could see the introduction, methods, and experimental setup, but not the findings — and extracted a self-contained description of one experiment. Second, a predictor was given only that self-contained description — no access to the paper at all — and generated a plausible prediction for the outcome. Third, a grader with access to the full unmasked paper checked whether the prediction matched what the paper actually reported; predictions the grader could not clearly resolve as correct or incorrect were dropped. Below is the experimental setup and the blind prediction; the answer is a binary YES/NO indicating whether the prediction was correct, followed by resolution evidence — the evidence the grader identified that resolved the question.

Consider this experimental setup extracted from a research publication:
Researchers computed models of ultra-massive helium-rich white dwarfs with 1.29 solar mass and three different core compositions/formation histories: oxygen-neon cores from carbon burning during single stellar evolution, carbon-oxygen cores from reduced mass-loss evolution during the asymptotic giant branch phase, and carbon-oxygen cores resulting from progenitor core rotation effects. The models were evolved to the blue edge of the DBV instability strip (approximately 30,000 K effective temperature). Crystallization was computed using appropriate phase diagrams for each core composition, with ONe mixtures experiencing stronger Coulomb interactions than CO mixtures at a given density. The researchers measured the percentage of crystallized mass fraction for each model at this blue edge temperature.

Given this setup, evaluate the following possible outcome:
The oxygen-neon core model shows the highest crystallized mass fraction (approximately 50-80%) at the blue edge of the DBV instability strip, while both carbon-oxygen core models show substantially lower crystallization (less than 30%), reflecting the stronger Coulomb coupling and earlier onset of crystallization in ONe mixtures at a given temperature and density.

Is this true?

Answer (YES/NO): YES